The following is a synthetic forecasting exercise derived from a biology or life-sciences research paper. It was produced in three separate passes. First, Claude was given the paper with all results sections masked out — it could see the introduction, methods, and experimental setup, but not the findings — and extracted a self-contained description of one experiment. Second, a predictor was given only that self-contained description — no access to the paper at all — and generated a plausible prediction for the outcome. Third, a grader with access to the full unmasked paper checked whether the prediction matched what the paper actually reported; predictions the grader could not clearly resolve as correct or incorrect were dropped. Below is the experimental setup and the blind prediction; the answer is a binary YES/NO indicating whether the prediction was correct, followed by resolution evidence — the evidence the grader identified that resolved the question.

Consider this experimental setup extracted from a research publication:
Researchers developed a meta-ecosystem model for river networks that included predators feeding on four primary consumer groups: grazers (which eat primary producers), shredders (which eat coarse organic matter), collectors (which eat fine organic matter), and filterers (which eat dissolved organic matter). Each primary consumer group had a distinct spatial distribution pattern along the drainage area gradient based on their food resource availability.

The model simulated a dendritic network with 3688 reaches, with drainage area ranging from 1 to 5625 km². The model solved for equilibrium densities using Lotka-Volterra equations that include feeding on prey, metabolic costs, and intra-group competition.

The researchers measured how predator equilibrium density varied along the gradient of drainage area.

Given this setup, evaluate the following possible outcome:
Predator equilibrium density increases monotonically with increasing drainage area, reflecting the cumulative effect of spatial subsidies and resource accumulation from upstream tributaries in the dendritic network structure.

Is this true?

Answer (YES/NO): NO